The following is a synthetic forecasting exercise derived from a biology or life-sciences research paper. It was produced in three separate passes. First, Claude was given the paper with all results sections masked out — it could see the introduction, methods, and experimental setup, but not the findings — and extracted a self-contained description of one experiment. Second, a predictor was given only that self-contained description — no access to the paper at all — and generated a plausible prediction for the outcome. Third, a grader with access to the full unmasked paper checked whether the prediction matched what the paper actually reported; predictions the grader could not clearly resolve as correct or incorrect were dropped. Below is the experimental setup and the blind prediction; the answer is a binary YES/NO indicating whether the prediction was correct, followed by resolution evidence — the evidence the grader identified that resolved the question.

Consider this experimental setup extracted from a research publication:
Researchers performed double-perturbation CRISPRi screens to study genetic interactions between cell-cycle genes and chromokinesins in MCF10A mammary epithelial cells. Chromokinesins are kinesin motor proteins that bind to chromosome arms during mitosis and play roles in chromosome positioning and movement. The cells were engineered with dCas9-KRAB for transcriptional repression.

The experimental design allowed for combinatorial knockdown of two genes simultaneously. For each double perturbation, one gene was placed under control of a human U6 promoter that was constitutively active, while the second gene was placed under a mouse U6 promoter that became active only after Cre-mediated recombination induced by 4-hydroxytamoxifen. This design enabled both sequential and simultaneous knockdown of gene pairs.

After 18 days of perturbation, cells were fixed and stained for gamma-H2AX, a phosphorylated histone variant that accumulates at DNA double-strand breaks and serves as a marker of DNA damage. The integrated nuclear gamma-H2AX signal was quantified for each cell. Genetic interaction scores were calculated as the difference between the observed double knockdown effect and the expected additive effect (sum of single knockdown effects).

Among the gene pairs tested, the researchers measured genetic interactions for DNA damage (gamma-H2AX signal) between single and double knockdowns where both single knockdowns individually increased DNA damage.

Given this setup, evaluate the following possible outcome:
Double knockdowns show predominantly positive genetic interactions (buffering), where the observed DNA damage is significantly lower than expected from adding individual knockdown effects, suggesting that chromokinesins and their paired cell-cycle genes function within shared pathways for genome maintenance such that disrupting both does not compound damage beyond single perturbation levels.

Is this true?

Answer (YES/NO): YES